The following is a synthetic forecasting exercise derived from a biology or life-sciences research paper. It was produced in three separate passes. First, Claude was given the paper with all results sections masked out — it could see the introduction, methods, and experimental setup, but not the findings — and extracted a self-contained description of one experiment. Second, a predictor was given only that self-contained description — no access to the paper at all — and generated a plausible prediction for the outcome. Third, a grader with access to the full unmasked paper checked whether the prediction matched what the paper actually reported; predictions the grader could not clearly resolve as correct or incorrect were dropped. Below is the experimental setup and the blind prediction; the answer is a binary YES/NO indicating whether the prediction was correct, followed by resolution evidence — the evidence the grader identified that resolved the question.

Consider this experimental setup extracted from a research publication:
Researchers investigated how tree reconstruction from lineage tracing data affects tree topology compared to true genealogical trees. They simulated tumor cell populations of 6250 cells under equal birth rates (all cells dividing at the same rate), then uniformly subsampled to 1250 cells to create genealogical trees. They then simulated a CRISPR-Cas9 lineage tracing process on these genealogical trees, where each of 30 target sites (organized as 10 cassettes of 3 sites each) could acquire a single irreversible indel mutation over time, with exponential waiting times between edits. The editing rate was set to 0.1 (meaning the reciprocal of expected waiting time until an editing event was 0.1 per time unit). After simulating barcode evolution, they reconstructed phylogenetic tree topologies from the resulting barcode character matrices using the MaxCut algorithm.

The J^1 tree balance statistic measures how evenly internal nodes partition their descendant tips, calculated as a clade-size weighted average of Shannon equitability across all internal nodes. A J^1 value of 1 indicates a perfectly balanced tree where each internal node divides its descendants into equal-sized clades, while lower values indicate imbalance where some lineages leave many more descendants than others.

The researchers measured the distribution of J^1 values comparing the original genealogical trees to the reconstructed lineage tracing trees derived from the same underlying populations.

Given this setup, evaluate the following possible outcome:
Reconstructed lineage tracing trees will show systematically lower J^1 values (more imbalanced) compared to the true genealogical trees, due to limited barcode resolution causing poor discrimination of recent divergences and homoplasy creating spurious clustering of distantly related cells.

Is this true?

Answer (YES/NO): NO